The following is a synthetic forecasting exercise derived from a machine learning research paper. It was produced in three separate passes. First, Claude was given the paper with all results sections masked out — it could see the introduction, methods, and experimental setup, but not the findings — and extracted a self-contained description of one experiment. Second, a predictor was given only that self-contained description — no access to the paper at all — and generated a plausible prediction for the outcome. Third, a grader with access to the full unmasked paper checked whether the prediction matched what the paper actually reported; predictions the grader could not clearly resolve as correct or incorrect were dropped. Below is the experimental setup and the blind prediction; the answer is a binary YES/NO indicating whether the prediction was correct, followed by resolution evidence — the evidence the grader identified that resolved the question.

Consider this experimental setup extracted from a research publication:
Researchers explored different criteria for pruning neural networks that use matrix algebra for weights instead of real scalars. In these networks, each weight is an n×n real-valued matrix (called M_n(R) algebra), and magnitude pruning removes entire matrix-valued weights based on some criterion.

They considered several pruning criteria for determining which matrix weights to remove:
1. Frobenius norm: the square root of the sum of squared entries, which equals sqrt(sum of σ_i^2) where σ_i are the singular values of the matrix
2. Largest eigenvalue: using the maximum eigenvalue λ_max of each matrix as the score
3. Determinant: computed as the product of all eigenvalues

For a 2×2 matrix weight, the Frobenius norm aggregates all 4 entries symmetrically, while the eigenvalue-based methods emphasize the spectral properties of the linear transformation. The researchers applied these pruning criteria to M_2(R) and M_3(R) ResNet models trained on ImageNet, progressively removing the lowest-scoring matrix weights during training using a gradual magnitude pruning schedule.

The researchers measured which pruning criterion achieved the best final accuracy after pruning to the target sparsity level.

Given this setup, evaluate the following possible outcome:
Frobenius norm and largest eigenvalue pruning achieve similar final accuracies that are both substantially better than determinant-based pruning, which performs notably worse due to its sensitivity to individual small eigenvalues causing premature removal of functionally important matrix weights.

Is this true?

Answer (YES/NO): NO